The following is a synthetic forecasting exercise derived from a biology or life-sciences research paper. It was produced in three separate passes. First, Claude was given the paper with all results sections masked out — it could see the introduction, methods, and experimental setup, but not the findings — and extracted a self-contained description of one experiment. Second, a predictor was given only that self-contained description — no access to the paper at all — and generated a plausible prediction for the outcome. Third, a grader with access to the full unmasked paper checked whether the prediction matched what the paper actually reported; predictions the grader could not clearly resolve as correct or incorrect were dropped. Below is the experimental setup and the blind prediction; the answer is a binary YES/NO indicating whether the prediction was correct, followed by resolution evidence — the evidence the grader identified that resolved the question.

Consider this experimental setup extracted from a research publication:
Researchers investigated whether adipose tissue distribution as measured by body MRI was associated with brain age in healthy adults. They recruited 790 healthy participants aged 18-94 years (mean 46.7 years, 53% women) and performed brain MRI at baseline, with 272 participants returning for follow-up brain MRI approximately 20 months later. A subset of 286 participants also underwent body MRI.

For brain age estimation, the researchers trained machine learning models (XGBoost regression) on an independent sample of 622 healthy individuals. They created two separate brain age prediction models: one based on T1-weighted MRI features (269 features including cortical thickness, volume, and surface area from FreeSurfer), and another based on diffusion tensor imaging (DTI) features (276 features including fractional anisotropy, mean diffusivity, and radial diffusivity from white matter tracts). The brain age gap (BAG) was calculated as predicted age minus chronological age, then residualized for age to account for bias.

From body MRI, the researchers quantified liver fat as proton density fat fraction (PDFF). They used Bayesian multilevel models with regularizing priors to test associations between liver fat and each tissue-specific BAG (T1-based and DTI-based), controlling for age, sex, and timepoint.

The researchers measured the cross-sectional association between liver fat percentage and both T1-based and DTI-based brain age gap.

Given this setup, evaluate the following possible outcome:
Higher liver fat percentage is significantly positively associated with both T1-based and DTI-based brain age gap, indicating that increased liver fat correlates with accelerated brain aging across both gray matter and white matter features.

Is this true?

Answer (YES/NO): NO